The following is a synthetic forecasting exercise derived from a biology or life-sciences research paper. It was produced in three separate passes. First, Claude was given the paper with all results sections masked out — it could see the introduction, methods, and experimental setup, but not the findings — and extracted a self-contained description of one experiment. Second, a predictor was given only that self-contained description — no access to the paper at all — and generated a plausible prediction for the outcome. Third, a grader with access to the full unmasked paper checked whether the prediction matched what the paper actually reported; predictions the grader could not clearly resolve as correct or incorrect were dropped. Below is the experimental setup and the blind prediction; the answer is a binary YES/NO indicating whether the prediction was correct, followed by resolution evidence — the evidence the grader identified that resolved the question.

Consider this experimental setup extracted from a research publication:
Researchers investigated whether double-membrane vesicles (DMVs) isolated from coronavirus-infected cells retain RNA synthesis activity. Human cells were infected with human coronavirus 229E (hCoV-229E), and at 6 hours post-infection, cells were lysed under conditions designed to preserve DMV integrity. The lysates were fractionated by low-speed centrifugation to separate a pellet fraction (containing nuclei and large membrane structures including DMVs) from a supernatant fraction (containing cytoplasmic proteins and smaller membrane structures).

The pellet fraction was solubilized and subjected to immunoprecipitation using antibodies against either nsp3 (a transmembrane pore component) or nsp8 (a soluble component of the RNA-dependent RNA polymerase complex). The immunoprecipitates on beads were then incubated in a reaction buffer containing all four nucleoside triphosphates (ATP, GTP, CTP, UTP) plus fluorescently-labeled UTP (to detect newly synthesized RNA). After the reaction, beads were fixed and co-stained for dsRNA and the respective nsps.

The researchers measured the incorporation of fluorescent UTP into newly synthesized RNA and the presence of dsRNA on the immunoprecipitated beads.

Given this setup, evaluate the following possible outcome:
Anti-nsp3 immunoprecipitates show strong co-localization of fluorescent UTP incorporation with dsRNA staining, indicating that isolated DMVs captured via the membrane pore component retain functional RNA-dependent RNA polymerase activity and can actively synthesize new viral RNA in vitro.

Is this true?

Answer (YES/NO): YES